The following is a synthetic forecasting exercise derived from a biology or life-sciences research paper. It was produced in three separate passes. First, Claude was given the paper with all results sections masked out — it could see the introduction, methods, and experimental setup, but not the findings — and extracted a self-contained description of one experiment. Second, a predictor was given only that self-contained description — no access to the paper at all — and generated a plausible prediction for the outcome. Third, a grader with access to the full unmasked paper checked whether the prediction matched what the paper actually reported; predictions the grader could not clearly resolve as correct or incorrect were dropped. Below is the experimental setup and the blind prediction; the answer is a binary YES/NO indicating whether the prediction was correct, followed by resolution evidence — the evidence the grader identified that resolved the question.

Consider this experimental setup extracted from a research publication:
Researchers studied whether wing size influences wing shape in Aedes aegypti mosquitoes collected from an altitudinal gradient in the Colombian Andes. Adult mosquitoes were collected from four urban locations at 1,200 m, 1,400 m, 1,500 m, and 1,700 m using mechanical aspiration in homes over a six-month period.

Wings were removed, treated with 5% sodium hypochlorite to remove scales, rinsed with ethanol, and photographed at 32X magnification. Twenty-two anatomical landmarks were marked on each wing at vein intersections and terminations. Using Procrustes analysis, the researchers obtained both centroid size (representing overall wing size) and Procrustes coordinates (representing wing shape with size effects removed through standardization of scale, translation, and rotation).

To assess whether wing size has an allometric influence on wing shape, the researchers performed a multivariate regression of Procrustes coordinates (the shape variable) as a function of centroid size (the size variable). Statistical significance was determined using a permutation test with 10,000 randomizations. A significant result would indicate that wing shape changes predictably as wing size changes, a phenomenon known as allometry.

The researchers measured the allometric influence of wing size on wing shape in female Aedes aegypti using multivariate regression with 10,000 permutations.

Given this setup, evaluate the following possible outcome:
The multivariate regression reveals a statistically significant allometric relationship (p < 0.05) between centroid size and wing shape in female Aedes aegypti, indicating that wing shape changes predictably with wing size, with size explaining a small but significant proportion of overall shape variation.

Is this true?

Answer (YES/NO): YES